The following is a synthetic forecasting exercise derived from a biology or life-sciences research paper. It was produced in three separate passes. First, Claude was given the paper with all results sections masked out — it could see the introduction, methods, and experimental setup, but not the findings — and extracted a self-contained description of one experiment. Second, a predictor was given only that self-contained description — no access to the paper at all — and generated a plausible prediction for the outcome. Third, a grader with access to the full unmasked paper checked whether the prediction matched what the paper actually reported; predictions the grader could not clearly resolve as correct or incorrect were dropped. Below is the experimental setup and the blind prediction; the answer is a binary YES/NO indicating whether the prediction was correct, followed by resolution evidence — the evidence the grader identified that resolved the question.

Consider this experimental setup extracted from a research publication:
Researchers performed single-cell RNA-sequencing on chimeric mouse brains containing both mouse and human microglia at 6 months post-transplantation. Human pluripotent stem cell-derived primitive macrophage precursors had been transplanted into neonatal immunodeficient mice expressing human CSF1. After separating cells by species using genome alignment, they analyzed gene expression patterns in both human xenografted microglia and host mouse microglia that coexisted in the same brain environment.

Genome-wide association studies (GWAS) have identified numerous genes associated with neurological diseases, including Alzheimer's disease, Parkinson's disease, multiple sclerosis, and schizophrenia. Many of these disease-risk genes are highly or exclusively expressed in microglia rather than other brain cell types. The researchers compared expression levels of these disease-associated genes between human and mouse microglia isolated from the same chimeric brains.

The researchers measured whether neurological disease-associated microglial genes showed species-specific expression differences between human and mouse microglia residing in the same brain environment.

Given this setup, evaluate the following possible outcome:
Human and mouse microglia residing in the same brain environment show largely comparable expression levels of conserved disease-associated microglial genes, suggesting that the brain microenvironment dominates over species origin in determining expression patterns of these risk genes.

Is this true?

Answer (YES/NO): NO